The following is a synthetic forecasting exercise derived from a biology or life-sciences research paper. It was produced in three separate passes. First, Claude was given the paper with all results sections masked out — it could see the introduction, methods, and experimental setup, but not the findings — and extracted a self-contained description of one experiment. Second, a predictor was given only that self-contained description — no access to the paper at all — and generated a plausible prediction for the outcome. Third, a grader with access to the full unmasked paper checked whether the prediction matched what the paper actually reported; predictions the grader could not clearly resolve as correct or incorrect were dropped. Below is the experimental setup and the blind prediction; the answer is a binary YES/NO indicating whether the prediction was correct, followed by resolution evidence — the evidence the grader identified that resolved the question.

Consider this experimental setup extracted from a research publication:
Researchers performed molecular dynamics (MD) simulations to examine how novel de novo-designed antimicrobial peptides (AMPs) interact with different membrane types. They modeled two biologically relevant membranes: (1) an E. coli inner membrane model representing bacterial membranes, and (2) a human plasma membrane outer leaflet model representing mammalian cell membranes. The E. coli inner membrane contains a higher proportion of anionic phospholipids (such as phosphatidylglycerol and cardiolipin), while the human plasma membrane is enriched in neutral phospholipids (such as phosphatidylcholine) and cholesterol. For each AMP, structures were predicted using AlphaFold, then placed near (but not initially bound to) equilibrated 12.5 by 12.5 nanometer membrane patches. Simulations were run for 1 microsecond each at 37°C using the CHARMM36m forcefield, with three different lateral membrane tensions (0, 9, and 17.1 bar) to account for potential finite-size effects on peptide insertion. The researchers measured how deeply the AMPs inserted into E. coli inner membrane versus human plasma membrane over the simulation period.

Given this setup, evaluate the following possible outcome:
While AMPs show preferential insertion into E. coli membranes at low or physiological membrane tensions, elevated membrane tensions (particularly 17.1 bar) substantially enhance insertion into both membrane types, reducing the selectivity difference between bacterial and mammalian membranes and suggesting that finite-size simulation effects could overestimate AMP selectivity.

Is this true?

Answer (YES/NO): NO